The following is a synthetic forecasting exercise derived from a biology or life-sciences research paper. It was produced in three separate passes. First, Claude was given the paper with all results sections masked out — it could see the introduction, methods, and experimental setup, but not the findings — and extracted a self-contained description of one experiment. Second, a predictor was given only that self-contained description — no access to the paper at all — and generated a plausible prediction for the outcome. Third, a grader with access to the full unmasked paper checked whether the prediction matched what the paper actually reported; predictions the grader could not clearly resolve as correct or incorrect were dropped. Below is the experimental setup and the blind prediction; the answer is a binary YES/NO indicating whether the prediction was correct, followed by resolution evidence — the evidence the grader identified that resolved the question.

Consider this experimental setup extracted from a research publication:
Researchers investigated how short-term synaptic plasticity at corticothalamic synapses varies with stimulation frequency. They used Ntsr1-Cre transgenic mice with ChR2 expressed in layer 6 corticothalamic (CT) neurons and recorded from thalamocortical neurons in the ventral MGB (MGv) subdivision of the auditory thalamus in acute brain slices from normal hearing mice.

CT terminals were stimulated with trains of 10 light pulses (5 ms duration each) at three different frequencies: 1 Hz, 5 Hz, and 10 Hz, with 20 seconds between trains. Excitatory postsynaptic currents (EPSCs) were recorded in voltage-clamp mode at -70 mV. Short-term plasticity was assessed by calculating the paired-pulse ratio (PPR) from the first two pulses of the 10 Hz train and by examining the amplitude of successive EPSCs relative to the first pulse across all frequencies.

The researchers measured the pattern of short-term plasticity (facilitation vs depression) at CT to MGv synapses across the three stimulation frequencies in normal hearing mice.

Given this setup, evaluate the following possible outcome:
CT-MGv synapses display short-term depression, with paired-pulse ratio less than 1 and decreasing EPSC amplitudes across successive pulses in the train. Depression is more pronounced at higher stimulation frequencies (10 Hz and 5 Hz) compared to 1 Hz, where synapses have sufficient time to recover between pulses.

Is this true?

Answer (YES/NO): NO